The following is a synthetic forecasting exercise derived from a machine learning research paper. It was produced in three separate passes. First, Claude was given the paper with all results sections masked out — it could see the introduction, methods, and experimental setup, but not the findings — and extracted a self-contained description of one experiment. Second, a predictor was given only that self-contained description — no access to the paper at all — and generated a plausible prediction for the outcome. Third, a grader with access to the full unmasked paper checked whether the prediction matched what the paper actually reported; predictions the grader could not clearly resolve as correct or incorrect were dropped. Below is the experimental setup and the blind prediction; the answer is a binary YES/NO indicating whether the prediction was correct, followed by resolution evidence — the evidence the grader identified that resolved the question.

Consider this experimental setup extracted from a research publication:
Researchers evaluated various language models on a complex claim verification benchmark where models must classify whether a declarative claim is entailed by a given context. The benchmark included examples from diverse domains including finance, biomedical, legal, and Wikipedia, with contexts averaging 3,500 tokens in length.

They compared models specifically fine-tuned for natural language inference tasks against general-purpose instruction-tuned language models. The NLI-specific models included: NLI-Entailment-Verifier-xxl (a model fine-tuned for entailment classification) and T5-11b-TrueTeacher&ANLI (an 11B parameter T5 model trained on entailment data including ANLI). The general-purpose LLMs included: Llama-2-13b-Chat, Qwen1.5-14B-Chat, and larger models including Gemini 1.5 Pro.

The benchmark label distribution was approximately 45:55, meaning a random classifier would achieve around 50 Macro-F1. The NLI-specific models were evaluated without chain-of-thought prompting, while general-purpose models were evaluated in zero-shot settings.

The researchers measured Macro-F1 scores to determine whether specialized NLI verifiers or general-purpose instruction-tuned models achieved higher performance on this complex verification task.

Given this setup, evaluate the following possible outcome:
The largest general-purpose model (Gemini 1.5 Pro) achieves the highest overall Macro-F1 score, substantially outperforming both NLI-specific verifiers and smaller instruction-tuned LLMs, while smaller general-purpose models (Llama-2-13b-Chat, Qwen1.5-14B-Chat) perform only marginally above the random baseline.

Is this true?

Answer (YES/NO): NO